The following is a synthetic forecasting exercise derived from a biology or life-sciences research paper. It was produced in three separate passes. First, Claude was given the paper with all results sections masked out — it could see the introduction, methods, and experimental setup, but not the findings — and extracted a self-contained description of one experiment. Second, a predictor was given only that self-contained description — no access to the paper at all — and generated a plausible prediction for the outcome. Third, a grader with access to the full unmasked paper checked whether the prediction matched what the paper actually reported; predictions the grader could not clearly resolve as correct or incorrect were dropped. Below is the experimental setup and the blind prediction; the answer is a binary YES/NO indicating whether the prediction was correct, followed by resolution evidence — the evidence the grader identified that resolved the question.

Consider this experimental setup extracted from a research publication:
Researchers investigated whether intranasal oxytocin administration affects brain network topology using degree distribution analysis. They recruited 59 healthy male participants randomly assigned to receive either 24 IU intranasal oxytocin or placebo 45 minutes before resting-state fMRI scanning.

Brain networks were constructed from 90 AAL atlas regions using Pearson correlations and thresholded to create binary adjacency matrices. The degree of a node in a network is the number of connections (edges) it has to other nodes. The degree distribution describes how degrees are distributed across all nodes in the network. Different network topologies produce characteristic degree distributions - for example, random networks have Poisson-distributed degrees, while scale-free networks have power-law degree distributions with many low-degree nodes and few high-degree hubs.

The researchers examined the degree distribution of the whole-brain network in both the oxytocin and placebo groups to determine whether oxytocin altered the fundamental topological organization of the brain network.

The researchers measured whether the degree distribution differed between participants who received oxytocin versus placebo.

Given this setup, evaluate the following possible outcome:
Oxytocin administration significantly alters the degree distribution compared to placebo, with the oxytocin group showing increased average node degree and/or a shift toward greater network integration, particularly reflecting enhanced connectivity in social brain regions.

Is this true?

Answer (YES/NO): NO